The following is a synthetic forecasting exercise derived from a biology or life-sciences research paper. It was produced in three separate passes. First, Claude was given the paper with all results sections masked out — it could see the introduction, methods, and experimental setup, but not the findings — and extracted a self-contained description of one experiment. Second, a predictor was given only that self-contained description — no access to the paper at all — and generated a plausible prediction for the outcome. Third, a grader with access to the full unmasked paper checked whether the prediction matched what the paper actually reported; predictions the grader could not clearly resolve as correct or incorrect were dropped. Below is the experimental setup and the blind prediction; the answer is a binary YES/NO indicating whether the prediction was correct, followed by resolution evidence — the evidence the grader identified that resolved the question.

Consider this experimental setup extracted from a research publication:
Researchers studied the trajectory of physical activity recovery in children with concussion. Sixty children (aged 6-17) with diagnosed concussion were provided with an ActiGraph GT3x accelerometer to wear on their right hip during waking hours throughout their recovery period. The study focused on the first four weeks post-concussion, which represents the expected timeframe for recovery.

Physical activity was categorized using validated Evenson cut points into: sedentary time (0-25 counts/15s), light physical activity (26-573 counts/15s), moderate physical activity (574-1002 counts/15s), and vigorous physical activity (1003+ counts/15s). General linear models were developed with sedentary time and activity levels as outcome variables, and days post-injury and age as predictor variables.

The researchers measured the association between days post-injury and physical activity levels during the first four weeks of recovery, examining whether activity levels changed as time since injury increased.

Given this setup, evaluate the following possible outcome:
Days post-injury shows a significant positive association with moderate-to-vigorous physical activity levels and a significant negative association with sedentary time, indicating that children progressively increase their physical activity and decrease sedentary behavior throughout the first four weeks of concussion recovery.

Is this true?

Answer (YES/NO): NO